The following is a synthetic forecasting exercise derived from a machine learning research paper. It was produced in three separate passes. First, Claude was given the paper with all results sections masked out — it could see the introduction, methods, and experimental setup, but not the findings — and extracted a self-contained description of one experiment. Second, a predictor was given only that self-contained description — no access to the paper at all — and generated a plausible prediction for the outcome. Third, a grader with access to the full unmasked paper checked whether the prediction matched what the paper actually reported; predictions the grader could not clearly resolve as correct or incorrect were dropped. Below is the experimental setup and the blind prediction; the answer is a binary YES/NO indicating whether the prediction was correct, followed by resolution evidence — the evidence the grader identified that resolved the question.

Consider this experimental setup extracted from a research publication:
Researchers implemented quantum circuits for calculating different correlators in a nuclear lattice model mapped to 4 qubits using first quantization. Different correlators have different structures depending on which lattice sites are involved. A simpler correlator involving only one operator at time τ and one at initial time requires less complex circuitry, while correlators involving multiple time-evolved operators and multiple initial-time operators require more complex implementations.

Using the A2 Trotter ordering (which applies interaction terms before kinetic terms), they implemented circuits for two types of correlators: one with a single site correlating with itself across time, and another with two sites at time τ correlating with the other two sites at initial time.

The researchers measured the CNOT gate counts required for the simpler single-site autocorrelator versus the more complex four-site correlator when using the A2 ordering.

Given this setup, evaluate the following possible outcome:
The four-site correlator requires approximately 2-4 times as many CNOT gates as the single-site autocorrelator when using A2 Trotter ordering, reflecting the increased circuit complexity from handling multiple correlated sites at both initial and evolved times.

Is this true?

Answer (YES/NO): YES